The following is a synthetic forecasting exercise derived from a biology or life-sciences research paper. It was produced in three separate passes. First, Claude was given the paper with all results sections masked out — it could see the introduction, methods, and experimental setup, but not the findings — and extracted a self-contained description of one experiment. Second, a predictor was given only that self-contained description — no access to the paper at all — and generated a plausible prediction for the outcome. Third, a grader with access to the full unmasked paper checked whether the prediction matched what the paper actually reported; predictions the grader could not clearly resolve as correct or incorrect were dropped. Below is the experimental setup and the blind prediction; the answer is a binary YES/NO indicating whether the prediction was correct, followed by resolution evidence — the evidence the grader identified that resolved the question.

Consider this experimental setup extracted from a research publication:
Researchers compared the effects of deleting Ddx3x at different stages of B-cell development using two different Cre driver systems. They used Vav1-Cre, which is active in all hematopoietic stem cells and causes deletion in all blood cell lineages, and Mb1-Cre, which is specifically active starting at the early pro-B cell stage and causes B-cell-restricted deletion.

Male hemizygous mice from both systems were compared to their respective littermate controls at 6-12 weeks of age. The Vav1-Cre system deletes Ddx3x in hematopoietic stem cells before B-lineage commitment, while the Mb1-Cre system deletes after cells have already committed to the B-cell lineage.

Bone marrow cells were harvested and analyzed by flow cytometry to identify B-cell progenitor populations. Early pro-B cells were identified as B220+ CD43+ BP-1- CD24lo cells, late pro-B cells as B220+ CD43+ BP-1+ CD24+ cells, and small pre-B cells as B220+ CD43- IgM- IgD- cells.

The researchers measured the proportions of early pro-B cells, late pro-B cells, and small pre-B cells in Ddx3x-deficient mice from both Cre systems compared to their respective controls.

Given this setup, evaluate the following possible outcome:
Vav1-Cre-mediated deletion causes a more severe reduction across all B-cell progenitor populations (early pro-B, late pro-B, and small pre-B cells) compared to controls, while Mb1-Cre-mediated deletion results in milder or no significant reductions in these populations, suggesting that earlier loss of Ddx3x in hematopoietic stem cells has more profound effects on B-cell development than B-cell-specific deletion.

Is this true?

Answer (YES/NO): NO